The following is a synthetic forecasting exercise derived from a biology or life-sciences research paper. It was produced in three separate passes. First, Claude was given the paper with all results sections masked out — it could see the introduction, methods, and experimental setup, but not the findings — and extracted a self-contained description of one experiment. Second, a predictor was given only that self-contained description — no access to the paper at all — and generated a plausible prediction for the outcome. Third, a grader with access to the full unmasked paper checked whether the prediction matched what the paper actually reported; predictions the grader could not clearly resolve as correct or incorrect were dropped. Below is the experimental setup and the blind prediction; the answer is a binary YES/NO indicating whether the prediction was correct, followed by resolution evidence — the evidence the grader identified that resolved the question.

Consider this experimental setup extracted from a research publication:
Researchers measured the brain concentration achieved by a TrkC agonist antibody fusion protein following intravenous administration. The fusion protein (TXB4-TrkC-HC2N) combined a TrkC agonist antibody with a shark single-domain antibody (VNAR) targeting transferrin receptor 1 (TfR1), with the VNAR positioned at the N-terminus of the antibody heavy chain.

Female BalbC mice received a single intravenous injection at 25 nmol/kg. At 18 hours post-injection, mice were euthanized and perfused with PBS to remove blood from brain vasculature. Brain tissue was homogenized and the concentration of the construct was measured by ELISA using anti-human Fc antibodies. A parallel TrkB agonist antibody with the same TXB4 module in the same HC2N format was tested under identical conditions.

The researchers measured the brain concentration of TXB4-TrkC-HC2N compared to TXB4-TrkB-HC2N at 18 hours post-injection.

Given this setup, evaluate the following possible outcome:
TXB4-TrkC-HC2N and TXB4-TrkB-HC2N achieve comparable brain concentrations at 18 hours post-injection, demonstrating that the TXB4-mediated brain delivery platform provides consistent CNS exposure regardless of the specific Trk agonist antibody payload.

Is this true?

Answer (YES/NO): NO